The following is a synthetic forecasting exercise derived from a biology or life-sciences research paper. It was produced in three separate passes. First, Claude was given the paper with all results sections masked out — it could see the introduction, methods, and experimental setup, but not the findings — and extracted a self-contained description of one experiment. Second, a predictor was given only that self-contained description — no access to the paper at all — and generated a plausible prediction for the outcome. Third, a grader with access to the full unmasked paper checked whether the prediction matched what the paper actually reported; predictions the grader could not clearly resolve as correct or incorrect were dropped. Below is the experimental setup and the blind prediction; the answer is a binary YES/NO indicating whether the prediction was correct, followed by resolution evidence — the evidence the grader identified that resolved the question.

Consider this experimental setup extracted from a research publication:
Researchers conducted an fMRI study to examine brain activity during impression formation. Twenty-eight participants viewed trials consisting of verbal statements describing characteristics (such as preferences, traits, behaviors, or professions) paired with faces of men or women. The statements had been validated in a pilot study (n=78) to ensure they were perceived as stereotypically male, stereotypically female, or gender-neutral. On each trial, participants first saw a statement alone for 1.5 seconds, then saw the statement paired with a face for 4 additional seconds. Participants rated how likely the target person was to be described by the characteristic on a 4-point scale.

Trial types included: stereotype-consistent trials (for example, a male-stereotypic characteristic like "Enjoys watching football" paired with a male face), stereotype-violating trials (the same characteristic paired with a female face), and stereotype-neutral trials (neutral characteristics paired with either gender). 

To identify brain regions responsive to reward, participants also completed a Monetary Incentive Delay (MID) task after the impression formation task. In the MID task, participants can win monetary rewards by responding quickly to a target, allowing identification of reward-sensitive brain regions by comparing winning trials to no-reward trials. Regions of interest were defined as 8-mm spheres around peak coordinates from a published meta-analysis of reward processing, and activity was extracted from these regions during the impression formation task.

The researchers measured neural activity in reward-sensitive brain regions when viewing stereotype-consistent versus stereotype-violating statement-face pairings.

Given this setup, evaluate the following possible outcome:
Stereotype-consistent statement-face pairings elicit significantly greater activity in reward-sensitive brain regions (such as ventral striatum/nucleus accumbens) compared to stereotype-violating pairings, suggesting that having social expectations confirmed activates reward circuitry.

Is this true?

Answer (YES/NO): YES